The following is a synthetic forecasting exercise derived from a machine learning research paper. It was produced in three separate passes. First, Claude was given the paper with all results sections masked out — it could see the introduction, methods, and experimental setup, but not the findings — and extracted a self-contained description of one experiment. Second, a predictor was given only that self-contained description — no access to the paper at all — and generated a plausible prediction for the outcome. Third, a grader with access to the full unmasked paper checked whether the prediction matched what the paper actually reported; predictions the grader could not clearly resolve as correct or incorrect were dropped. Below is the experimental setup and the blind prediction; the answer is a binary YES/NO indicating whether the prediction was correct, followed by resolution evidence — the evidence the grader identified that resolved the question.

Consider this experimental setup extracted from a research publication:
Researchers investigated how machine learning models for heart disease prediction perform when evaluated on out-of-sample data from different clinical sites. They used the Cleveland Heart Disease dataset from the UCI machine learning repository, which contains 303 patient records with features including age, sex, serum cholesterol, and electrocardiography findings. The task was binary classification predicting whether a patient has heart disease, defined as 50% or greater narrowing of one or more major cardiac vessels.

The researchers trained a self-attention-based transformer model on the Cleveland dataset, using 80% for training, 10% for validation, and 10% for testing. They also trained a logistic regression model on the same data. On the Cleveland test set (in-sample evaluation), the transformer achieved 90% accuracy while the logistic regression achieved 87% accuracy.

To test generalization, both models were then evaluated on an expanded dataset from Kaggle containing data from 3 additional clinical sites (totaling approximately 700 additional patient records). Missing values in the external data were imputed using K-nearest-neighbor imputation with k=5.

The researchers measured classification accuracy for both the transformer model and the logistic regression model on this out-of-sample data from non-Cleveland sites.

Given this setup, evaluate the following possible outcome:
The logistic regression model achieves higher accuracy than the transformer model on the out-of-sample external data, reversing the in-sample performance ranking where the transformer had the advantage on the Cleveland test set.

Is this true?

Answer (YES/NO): YES